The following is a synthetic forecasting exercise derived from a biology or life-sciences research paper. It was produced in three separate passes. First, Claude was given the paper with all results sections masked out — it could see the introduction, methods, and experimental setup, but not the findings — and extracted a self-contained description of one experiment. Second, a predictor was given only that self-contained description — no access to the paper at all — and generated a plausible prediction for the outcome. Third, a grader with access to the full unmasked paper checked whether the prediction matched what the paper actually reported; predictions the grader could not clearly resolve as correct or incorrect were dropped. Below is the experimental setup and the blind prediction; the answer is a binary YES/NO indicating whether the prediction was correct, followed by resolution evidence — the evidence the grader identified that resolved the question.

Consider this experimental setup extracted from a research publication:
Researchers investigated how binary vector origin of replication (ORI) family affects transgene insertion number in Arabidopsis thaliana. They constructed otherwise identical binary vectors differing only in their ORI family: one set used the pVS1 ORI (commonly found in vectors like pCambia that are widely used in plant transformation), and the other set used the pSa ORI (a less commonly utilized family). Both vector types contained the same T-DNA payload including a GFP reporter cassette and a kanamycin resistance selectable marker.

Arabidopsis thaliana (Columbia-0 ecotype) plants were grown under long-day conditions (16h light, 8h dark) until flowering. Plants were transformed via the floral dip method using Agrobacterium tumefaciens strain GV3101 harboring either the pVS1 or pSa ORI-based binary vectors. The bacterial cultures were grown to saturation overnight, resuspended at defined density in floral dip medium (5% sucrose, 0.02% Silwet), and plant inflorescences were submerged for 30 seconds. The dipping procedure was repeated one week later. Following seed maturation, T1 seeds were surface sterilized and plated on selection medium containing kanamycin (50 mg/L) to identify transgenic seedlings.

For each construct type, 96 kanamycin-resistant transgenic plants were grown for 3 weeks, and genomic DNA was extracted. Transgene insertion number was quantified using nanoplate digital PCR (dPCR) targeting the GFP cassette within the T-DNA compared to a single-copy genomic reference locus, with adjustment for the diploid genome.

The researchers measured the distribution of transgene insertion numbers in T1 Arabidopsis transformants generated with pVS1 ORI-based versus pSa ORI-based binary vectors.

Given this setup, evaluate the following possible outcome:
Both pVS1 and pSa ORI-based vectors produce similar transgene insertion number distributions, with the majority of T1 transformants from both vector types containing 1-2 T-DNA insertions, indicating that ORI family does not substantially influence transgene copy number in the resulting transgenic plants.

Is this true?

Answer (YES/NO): NO